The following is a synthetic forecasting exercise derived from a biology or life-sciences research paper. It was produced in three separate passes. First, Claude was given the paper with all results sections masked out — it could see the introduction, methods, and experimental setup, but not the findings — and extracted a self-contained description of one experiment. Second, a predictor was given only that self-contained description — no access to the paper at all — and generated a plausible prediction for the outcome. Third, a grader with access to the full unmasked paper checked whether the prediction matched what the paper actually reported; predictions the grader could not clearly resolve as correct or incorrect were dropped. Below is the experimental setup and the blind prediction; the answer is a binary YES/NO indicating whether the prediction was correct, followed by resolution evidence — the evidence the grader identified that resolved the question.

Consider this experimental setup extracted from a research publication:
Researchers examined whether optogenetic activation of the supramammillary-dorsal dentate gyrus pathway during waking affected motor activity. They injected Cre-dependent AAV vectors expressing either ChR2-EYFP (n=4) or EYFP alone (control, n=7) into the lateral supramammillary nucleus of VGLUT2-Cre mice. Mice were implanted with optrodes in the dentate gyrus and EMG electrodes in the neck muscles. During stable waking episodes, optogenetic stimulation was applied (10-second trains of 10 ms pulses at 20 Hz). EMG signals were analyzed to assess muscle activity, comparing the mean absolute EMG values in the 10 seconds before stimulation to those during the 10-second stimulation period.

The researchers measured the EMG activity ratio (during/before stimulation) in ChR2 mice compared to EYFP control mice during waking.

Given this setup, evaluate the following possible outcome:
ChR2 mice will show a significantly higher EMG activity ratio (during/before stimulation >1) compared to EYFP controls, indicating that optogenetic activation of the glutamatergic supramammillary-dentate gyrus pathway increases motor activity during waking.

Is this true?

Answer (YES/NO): YES